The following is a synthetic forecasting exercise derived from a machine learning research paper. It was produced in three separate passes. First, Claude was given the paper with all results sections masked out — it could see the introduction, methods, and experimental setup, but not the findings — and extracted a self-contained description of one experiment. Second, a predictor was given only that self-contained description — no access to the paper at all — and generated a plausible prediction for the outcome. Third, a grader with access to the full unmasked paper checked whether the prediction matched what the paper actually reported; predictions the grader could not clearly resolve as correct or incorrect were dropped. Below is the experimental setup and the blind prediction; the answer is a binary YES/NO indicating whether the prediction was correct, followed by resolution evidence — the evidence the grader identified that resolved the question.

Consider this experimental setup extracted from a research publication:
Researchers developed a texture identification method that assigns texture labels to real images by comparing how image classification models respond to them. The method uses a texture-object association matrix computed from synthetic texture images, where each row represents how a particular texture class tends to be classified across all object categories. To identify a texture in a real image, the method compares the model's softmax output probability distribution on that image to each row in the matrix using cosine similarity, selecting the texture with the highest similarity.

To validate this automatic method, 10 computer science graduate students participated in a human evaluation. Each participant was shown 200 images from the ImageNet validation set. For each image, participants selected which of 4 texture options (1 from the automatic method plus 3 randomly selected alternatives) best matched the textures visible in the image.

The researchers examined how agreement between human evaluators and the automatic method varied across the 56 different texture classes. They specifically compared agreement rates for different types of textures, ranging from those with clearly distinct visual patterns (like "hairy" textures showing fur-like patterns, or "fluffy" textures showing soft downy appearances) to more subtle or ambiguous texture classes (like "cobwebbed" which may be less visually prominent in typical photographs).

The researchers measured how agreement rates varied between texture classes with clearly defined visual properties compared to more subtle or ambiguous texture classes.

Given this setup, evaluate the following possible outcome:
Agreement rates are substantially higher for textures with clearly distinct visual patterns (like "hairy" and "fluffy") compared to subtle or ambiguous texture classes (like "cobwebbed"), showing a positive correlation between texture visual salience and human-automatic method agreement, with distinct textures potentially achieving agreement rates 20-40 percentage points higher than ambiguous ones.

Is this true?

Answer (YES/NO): NO